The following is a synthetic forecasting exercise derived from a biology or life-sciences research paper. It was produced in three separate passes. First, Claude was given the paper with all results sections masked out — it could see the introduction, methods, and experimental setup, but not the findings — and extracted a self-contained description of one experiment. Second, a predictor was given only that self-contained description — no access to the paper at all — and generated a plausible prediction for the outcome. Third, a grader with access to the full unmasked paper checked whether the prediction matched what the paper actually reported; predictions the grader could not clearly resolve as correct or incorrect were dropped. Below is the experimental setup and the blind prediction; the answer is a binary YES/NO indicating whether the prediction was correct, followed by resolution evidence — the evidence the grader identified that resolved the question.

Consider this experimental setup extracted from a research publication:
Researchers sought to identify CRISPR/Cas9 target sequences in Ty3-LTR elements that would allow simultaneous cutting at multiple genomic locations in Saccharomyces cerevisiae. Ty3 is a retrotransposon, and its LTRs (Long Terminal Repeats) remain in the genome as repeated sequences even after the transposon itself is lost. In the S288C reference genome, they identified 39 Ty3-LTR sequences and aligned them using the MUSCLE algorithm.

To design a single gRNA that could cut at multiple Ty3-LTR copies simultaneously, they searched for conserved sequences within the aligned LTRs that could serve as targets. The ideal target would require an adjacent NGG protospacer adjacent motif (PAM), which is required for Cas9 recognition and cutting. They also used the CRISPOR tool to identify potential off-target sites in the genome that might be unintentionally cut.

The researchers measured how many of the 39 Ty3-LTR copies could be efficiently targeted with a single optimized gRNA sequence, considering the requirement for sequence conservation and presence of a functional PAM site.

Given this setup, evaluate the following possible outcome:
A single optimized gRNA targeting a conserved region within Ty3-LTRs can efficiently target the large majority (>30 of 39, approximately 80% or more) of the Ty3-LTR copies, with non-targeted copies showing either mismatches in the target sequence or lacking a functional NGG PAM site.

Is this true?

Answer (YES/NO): NO